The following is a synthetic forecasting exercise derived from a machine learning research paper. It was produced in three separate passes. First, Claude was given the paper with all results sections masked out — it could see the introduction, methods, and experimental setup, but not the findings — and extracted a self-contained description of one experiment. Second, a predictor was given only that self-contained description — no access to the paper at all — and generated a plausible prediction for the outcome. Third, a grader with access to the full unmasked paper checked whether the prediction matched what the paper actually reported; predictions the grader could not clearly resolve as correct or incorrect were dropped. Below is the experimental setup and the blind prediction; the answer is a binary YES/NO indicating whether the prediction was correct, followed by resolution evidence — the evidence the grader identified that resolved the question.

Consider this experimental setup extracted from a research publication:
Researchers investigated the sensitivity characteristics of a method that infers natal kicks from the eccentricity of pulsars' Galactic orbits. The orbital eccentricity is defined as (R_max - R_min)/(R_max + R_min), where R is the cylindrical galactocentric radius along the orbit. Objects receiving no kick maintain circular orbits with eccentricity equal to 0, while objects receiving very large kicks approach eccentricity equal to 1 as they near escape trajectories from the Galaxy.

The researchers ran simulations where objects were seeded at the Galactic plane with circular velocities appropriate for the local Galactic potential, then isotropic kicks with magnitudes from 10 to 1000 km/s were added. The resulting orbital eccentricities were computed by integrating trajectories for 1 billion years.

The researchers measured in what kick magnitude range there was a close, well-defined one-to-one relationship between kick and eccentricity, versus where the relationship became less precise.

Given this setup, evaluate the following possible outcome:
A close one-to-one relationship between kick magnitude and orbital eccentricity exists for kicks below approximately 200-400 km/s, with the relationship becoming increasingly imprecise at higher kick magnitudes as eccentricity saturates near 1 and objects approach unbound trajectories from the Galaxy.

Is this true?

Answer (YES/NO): NO